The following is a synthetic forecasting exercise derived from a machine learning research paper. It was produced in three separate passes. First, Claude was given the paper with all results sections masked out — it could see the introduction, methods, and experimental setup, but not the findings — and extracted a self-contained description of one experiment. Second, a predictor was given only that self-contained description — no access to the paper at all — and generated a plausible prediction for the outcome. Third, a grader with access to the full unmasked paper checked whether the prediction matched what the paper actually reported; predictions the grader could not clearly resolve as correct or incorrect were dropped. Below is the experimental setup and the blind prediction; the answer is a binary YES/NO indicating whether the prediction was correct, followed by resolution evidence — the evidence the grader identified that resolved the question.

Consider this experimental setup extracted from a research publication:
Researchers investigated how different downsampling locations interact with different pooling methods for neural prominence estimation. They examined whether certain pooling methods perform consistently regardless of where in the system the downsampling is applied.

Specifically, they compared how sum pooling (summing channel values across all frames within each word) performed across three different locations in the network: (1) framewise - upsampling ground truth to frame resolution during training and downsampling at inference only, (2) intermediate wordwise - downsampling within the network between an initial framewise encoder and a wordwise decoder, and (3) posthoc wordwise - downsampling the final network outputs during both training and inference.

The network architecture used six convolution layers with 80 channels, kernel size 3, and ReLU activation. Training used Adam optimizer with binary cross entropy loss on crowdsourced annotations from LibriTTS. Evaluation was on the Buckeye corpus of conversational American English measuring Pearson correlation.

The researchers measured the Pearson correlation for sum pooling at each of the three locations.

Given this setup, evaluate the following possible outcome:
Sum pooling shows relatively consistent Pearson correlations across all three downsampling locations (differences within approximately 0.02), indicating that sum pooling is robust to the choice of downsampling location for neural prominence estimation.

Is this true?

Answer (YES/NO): NO